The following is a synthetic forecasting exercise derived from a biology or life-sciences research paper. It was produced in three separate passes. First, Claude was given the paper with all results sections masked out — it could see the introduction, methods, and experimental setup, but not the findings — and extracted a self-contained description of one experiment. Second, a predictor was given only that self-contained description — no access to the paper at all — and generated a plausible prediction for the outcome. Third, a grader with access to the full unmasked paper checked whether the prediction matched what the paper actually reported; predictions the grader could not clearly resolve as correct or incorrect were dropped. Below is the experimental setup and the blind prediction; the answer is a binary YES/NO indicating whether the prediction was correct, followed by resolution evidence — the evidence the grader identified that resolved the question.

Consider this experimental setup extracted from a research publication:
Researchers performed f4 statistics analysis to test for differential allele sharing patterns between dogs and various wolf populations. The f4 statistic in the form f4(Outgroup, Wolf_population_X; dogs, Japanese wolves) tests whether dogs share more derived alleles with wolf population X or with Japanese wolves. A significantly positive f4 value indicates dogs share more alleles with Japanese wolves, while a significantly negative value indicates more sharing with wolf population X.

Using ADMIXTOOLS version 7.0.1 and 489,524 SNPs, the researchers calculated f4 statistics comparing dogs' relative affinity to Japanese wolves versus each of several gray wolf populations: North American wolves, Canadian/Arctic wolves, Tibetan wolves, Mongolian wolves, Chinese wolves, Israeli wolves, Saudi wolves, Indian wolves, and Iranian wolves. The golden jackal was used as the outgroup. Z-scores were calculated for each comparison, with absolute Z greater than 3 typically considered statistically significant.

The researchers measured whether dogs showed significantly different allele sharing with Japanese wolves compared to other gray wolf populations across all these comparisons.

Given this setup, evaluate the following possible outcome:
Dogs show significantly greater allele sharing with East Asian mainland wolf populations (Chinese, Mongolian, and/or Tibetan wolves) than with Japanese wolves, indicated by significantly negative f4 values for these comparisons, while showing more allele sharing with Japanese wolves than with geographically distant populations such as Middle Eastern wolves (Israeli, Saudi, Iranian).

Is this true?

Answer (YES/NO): NO